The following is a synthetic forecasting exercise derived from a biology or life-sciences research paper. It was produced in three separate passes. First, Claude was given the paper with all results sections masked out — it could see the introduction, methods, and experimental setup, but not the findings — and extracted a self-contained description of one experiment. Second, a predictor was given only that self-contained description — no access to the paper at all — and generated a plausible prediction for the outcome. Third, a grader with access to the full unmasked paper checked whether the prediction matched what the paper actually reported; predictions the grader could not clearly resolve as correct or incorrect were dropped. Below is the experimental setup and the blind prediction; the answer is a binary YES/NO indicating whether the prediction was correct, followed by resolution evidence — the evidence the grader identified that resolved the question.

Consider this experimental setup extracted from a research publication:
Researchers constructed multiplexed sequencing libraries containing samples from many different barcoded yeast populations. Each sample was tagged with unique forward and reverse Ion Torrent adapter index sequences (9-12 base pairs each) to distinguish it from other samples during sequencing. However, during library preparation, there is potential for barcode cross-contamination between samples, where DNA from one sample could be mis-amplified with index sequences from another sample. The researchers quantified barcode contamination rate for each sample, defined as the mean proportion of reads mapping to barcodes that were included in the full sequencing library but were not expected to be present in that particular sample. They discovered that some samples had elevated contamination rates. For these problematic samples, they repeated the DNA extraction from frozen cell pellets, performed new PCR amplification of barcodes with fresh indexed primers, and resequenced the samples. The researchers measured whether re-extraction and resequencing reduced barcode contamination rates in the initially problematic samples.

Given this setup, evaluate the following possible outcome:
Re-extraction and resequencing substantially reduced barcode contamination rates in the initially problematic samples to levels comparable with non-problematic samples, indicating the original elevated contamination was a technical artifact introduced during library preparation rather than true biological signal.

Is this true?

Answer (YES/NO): YES